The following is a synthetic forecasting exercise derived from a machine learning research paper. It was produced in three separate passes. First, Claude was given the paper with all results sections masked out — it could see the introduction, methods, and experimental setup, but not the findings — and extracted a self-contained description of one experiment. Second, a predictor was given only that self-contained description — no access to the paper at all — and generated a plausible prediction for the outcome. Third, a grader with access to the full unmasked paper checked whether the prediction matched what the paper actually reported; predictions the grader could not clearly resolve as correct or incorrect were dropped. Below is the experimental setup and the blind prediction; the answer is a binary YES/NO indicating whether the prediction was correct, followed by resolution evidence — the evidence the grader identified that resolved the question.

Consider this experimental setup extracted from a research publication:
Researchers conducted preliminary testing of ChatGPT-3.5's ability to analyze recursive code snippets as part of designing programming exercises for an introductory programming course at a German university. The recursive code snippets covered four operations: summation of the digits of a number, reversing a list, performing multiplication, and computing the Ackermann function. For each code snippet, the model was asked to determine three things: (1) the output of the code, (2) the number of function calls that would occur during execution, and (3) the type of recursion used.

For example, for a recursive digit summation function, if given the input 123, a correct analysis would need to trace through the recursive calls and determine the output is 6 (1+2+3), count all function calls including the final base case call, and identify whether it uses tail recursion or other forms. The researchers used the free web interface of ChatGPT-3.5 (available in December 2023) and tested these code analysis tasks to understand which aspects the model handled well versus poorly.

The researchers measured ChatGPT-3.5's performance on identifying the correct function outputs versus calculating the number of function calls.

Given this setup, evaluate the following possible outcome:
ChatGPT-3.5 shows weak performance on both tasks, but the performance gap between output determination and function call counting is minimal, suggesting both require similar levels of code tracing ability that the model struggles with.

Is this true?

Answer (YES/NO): NO